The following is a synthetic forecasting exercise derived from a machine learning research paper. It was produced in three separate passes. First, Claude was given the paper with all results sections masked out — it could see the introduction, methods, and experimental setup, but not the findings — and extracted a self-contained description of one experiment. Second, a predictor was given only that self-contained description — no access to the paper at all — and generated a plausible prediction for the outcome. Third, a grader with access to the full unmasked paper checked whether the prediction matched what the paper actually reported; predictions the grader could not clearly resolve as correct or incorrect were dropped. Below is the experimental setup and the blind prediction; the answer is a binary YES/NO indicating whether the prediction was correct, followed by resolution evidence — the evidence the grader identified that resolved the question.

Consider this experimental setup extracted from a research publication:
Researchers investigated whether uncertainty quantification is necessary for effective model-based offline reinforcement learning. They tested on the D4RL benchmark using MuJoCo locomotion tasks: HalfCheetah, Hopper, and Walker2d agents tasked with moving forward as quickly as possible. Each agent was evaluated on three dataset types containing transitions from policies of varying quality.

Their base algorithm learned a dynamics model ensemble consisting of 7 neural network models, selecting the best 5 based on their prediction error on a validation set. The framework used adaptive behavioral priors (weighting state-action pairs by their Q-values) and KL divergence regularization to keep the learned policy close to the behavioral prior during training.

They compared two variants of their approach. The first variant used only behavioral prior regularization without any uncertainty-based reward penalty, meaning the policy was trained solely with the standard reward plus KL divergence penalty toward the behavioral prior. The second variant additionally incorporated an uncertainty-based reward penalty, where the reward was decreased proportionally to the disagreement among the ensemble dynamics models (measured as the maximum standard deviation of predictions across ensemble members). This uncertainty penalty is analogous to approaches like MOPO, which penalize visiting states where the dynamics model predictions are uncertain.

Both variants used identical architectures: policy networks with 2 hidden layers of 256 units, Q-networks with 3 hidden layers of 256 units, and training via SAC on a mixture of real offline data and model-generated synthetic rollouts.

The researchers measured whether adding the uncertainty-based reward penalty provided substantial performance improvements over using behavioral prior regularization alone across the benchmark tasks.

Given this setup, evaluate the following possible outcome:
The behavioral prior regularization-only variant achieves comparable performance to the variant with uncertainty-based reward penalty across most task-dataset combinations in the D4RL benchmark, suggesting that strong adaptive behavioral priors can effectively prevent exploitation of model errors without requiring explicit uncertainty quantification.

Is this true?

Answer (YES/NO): YES